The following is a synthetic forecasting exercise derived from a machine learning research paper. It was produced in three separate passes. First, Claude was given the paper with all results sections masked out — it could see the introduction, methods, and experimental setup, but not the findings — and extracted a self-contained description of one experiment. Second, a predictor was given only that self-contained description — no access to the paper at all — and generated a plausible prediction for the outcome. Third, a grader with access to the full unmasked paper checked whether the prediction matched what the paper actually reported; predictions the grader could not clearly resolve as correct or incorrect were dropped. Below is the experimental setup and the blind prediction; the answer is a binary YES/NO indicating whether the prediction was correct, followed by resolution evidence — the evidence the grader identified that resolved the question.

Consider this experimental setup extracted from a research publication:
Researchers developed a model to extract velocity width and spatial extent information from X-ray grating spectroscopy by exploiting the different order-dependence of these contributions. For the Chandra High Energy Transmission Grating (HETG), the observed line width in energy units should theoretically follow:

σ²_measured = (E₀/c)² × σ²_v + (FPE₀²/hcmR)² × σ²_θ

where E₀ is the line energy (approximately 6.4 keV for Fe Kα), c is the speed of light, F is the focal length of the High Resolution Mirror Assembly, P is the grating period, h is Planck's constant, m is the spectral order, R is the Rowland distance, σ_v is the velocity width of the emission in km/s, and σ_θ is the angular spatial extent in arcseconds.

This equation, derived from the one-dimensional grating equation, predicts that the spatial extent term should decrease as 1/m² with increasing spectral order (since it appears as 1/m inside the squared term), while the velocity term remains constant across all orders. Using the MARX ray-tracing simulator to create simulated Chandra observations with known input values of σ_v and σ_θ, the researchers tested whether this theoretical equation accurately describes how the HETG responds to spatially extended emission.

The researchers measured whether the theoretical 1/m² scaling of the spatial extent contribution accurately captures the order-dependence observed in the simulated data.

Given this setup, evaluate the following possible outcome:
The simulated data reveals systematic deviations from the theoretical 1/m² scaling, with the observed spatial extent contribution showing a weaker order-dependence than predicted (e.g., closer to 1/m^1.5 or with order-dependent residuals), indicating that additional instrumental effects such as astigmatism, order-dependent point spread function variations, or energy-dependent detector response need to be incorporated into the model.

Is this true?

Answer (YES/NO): NO